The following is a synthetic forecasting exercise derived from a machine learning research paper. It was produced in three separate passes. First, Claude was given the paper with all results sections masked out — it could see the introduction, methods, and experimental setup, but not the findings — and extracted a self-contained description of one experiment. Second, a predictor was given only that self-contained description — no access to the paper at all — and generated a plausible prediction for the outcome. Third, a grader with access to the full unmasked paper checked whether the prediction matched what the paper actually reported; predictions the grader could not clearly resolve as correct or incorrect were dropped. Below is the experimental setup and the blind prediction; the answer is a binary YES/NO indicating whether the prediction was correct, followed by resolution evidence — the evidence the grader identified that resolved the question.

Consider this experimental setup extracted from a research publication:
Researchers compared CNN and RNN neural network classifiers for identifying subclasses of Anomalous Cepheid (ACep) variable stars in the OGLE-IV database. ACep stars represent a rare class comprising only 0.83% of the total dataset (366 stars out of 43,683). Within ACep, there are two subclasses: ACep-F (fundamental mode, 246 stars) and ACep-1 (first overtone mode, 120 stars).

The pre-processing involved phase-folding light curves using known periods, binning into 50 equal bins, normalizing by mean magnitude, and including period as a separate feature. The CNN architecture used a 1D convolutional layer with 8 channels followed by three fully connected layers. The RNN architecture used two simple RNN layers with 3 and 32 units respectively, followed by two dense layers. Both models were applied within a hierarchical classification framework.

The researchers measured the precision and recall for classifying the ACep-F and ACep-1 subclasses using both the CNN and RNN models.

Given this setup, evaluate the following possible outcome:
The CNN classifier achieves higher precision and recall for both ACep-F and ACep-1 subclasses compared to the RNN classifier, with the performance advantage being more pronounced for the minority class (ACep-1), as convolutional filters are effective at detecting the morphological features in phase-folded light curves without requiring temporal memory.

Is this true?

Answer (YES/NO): NO